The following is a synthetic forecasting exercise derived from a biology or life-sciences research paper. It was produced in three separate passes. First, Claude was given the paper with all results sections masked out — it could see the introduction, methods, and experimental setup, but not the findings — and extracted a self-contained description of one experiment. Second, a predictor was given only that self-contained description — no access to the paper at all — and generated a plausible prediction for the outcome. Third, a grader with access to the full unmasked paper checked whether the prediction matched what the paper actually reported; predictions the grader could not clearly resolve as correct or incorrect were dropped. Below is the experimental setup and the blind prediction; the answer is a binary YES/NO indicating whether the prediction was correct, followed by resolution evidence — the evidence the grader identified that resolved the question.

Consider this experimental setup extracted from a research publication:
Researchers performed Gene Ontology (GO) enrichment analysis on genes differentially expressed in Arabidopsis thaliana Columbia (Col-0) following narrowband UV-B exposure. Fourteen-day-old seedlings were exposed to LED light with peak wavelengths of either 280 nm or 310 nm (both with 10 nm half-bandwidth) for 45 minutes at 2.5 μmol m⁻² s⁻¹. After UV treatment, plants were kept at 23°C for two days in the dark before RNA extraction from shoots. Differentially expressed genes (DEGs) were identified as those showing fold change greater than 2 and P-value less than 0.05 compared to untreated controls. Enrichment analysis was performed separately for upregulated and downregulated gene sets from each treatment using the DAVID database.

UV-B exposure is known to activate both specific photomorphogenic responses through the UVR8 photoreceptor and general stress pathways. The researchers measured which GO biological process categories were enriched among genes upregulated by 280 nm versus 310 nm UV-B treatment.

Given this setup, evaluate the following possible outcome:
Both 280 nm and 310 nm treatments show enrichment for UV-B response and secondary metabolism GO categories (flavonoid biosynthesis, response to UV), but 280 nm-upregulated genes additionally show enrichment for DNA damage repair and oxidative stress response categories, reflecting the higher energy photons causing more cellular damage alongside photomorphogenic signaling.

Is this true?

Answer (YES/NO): NO